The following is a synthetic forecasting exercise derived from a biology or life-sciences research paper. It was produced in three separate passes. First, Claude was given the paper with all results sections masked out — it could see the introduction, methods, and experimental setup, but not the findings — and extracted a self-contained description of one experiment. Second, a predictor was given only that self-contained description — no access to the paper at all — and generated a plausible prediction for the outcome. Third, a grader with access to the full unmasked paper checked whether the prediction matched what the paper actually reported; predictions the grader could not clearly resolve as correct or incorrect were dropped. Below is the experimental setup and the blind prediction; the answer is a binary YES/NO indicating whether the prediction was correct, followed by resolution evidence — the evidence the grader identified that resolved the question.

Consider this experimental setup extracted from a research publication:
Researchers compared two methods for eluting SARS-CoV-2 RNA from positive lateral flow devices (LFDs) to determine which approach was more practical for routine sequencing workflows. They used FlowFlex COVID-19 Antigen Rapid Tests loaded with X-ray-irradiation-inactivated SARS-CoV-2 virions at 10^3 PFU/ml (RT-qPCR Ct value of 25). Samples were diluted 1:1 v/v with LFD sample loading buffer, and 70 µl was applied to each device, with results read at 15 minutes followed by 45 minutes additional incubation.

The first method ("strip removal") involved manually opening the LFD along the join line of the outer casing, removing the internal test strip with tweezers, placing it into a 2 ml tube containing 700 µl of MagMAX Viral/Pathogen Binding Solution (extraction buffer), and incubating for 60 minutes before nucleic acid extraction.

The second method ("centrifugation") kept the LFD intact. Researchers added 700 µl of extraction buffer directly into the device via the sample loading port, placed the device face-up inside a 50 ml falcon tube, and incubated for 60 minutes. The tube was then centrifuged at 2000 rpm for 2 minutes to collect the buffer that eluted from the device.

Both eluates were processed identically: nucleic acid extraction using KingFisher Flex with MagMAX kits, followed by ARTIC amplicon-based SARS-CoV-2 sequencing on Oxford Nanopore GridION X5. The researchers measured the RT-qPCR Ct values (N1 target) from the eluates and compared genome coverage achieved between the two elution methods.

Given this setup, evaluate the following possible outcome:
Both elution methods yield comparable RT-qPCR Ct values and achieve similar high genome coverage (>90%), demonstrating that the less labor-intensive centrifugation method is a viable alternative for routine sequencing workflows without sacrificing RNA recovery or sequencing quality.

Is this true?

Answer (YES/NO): NO